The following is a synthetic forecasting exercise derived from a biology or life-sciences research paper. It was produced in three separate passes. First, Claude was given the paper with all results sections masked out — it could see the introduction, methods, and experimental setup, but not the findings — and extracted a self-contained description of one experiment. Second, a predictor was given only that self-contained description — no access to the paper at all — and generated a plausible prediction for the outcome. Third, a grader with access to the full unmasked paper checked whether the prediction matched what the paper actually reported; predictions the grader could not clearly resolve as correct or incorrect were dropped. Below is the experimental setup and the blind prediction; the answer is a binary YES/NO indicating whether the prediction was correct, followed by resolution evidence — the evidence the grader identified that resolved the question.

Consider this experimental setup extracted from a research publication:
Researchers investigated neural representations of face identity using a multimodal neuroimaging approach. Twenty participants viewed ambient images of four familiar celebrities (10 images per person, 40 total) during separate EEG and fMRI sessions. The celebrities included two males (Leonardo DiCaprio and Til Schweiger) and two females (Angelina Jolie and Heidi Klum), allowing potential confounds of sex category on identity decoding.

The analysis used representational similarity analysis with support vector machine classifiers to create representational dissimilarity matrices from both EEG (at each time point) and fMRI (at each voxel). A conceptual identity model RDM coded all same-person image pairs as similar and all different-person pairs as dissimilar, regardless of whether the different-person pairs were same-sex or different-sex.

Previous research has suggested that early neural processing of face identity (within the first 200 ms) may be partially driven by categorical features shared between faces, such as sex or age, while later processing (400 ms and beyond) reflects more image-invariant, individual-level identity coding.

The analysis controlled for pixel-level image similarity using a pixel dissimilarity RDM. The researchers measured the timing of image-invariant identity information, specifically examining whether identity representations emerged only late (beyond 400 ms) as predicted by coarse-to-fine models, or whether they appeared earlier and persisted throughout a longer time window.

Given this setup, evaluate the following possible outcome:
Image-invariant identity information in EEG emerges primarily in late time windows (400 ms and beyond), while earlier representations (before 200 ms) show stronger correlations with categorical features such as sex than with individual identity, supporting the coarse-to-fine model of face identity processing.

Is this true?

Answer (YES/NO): NO